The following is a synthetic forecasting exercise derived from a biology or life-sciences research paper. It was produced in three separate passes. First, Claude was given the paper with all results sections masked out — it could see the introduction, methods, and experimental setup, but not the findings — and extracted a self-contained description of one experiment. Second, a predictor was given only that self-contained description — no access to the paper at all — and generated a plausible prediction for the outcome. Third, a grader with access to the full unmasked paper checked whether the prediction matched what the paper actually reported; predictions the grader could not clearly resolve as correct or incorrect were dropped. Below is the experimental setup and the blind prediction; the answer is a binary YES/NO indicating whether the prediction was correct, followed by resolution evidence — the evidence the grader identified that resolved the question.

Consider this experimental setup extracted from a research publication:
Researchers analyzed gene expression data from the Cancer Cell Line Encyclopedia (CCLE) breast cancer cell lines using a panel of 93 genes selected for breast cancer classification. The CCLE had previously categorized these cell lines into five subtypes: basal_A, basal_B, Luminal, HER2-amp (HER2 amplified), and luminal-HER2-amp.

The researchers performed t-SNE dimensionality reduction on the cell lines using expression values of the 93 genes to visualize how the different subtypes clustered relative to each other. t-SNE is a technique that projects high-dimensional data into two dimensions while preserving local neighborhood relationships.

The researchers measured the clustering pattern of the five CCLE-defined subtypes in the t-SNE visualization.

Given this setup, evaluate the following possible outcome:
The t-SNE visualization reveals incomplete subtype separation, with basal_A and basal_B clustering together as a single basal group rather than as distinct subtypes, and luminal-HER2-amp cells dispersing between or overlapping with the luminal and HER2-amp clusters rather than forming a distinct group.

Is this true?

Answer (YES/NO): NO